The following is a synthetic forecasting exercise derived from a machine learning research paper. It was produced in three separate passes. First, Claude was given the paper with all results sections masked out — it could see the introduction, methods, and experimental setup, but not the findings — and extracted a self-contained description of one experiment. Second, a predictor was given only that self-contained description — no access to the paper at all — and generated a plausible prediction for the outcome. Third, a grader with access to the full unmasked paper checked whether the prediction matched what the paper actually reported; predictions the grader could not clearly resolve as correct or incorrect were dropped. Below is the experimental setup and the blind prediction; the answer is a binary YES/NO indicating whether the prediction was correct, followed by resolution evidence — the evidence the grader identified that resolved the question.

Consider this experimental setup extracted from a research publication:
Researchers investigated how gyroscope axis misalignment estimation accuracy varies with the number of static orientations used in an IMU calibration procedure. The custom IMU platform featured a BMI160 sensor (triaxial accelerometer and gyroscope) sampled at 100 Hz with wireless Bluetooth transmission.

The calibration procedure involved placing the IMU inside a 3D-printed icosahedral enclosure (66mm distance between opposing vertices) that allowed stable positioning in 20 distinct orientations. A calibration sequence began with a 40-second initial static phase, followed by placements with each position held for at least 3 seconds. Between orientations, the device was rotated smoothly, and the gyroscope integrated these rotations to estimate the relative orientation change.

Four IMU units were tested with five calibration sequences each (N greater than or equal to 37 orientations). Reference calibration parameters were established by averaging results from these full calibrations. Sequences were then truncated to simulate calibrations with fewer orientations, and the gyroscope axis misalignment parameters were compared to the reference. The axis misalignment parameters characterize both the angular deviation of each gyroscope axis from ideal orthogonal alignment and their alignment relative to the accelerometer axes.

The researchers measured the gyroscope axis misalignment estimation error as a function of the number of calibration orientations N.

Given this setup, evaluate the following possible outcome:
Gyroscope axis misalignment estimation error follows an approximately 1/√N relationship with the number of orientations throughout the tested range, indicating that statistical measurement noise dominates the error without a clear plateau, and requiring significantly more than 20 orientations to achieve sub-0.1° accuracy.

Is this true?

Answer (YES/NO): NO